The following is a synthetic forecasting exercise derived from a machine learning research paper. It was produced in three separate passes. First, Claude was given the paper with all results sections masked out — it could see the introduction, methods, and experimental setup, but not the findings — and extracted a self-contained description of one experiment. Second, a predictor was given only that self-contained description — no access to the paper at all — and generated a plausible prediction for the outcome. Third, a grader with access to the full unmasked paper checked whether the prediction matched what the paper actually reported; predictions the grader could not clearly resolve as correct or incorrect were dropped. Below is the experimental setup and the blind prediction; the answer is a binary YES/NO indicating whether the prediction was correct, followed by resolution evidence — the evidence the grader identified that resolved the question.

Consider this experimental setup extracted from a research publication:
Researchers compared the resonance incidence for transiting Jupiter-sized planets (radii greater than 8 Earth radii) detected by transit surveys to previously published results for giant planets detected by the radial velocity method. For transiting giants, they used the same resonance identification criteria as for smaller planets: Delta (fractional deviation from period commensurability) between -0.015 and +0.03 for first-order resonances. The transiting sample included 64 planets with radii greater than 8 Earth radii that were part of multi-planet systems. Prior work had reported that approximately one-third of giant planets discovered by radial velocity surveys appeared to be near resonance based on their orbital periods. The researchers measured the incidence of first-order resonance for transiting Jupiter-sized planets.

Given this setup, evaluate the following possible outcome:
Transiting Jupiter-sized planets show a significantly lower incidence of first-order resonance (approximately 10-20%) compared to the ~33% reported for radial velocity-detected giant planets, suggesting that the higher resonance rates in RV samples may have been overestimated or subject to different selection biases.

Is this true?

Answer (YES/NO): YES